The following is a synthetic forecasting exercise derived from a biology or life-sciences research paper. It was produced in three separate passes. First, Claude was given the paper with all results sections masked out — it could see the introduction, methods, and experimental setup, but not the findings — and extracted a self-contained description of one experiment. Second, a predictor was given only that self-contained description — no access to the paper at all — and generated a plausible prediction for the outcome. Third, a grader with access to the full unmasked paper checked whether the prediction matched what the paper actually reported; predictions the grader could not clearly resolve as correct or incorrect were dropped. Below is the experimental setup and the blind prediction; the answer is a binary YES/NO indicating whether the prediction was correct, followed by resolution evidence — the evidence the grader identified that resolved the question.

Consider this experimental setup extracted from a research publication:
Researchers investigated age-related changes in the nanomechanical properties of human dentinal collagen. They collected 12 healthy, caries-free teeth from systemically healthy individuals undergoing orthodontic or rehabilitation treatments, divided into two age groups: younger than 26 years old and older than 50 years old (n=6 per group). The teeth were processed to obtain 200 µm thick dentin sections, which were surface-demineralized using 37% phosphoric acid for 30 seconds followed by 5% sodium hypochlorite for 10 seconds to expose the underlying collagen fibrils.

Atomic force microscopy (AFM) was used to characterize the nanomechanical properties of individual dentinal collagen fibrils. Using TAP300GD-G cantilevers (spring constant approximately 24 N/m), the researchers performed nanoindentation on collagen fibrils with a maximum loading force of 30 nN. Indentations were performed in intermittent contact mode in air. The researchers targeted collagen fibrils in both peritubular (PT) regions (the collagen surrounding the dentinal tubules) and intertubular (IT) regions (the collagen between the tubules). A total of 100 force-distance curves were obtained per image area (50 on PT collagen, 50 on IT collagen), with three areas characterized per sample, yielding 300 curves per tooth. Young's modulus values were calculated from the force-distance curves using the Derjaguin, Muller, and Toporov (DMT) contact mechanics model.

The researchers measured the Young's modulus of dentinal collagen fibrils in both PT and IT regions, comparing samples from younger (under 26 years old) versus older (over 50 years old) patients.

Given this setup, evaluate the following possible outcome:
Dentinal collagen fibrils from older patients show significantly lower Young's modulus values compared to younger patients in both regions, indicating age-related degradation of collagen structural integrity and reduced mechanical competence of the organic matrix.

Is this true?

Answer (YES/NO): NO